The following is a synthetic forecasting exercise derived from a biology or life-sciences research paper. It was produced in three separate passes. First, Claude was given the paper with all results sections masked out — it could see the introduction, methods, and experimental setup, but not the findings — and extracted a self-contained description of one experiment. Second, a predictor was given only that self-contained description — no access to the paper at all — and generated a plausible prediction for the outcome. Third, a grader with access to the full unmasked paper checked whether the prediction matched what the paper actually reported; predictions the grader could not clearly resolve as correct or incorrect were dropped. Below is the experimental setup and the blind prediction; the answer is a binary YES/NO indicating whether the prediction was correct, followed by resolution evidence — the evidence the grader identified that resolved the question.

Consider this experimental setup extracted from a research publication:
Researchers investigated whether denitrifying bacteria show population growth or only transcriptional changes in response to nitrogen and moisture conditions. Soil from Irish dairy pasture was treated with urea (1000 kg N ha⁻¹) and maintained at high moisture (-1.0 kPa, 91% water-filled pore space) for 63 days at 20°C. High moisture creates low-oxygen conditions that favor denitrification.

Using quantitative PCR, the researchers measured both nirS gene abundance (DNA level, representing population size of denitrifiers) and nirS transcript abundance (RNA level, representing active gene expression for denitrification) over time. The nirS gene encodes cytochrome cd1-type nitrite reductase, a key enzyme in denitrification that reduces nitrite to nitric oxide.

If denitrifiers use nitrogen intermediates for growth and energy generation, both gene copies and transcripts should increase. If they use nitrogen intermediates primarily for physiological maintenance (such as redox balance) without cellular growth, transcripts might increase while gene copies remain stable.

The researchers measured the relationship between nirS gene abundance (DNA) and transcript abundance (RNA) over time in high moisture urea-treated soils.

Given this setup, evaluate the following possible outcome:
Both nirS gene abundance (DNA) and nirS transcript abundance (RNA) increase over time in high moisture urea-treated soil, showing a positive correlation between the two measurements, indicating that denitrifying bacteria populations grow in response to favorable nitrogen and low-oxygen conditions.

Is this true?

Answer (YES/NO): NO